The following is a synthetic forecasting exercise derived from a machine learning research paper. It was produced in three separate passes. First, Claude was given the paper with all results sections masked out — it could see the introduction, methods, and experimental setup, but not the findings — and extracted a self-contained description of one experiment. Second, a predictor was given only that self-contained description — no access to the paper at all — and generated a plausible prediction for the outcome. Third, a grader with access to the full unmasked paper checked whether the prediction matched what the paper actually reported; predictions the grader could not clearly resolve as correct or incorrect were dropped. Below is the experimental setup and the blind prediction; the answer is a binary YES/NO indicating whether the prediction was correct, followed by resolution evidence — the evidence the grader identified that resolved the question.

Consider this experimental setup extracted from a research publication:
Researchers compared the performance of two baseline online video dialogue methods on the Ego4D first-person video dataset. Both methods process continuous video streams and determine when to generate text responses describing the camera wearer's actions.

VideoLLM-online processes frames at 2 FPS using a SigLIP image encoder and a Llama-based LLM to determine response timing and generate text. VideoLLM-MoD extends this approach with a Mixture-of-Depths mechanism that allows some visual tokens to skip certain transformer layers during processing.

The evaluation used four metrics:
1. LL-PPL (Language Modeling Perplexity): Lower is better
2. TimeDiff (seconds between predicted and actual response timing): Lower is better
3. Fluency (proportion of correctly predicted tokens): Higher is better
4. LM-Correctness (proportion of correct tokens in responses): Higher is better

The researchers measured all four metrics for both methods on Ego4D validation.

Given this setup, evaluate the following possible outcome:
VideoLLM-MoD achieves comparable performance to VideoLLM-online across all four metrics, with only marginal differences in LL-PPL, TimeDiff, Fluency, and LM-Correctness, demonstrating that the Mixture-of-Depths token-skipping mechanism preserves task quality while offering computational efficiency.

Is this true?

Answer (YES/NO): YES